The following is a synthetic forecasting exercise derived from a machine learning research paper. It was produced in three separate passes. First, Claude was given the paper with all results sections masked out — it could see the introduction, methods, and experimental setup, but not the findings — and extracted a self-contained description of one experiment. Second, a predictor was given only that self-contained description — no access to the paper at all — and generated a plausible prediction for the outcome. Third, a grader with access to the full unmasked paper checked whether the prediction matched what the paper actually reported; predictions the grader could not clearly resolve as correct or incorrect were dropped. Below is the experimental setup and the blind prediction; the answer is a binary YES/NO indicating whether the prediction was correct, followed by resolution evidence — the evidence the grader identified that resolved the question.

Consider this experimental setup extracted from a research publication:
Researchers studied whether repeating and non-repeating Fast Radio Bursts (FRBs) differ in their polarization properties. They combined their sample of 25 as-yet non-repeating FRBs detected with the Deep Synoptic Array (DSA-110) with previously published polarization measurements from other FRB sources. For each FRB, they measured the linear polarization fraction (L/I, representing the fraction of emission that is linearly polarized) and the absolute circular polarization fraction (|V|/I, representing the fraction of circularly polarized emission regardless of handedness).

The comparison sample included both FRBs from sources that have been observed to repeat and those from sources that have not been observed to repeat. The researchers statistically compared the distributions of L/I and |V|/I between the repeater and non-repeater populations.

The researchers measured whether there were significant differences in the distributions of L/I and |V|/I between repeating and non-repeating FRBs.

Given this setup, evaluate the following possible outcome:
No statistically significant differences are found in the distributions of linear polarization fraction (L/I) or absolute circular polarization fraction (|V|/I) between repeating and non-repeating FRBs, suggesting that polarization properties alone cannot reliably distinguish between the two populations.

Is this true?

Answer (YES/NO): YES